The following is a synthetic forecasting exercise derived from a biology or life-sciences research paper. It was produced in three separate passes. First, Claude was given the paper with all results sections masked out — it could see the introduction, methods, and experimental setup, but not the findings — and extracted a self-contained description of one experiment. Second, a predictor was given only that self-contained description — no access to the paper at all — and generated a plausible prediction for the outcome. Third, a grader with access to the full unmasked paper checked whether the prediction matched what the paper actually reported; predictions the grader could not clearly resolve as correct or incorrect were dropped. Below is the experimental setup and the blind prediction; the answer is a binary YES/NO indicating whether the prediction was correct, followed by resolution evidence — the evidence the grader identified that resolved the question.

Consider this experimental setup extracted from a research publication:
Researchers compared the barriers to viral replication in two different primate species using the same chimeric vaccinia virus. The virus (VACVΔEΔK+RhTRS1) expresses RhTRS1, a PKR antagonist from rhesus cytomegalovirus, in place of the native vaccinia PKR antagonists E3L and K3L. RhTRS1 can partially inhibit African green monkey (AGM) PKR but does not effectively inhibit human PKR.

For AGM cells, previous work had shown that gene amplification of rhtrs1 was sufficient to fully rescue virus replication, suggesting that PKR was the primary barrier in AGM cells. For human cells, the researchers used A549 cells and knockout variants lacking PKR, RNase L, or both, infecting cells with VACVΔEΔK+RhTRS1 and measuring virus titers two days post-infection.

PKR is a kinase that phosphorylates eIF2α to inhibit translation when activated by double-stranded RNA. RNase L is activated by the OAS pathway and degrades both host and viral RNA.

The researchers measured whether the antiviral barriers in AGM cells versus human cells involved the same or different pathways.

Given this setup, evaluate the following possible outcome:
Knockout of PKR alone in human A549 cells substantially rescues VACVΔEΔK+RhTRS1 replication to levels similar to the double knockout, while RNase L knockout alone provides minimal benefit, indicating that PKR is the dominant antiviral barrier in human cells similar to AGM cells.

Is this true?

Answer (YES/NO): NO